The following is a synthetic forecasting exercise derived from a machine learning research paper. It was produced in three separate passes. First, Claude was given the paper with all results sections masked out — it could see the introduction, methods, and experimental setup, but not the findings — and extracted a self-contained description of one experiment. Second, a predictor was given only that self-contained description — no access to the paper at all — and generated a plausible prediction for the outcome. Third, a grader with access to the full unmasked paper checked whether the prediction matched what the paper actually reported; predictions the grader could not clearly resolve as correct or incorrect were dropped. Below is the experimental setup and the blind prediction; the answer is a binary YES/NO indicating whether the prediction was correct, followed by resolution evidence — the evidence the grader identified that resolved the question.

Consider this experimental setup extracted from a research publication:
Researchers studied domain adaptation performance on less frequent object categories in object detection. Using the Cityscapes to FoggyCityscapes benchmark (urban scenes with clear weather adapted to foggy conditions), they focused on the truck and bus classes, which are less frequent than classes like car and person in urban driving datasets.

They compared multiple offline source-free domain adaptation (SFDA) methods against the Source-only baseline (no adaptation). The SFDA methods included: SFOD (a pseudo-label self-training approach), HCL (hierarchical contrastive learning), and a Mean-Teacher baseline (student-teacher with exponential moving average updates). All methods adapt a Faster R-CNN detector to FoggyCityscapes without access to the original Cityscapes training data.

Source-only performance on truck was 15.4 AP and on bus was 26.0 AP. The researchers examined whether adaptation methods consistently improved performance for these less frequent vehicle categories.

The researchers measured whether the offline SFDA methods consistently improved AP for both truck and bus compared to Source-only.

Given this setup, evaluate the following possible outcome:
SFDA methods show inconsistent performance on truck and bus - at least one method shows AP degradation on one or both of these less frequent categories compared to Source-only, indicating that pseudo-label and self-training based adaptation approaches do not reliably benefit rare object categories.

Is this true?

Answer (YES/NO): YES